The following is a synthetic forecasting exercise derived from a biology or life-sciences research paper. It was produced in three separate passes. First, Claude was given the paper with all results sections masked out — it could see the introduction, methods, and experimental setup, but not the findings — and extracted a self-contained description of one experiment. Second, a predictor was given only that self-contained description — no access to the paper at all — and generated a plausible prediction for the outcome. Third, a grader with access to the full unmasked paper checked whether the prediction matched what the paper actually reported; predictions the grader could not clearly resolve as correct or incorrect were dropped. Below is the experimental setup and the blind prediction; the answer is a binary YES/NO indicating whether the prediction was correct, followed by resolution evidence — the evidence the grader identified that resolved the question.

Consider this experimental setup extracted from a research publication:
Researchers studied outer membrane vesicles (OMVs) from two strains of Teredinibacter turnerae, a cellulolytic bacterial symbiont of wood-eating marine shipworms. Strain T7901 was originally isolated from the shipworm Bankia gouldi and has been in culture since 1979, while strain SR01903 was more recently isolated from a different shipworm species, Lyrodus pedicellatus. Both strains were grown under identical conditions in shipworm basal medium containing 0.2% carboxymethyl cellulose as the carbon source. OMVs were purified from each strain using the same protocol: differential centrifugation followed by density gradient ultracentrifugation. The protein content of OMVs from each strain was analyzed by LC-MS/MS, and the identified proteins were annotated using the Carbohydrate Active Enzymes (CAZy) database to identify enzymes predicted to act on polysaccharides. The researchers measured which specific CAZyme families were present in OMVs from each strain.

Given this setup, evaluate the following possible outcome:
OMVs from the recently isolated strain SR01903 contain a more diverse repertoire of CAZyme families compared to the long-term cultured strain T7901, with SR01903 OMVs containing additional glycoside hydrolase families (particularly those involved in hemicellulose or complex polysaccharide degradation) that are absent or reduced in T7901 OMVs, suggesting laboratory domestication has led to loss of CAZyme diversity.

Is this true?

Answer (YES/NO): NO